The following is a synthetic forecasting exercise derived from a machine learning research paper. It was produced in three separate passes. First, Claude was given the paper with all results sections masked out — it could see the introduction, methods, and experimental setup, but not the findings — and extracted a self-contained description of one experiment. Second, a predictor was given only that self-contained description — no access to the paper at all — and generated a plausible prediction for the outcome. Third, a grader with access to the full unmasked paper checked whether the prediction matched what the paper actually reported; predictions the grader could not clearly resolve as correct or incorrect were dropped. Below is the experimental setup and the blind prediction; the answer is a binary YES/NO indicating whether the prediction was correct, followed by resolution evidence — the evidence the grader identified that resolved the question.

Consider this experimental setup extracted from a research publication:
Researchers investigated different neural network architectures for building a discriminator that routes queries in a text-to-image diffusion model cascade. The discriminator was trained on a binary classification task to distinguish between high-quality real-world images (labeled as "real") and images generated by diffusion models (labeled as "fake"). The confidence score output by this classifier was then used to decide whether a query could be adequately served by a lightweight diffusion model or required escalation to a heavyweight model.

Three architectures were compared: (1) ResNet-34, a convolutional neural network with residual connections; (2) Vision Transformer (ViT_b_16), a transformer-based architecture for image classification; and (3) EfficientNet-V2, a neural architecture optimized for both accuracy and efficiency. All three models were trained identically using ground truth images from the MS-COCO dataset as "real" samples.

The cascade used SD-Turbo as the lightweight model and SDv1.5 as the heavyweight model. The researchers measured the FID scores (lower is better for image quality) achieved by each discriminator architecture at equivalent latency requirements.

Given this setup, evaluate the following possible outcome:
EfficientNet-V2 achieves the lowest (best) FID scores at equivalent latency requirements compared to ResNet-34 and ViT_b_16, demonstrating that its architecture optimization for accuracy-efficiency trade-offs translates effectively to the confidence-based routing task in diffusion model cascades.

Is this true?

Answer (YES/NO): YES